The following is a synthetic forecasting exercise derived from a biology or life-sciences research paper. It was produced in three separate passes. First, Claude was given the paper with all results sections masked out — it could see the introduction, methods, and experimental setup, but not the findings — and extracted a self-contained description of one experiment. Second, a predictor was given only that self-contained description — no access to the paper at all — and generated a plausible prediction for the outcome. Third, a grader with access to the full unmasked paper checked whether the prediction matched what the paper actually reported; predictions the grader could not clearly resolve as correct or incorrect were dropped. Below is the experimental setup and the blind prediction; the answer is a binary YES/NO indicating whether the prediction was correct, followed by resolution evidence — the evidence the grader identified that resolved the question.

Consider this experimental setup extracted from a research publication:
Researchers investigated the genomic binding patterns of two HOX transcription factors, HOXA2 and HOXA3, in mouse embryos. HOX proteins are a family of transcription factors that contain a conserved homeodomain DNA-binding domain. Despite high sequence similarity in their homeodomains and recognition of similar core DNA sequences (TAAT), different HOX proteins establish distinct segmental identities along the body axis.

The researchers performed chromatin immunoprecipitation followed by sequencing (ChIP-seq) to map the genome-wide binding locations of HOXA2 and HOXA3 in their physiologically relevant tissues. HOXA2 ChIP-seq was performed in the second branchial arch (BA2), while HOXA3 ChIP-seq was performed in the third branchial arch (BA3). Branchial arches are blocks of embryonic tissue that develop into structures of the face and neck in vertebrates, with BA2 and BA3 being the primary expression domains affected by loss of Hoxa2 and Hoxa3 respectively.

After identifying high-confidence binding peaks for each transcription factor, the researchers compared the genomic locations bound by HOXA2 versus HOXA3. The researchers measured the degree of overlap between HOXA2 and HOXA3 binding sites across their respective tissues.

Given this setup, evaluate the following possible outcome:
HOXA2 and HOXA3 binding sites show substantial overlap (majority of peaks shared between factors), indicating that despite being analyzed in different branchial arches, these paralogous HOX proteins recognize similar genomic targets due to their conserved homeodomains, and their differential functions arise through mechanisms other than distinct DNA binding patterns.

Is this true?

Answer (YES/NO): NO